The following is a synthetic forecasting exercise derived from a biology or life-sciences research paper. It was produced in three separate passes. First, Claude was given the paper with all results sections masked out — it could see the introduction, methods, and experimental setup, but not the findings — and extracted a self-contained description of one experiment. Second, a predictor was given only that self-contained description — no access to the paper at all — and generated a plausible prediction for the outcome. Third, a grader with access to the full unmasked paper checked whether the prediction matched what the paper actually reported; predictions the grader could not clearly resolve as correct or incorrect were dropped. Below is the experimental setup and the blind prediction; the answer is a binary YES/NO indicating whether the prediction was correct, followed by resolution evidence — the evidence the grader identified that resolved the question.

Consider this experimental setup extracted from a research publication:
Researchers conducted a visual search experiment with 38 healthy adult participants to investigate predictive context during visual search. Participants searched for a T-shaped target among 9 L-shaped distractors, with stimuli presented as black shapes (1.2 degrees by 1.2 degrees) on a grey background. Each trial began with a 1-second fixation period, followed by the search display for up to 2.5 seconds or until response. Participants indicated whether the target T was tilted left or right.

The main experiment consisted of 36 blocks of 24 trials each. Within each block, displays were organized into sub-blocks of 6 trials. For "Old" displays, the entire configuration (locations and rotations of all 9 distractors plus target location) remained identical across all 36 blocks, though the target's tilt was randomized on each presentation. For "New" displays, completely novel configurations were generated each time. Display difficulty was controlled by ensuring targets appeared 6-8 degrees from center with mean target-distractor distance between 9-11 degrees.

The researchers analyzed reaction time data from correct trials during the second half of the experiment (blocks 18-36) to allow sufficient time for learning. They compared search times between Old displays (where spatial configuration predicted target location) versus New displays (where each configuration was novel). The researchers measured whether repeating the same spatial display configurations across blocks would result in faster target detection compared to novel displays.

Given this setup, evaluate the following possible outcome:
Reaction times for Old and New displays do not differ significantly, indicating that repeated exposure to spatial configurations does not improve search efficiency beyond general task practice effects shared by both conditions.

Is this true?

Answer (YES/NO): NO